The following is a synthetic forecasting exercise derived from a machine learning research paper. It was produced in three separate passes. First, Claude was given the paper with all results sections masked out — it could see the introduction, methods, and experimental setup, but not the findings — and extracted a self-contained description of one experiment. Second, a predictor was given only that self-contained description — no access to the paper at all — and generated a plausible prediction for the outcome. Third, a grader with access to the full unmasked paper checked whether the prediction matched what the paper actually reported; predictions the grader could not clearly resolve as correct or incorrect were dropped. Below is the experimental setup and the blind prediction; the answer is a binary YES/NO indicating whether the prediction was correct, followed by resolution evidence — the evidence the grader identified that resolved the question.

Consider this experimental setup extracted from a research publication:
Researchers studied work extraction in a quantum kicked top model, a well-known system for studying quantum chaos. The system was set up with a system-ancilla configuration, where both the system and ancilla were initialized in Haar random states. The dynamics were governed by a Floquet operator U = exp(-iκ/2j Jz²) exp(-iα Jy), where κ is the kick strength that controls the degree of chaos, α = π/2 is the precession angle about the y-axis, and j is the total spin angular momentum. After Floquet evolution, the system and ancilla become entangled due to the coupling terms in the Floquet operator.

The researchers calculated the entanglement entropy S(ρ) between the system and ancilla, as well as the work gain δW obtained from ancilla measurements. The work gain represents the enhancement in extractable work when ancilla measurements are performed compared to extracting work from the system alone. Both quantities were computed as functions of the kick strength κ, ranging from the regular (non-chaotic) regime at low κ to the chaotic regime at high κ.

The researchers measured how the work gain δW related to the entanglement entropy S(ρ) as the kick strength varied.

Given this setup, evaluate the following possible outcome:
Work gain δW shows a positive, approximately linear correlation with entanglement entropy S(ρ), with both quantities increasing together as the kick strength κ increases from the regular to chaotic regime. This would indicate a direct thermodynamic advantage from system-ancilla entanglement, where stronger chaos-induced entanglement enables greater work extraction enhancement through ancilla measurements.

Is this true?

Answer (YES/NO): YES